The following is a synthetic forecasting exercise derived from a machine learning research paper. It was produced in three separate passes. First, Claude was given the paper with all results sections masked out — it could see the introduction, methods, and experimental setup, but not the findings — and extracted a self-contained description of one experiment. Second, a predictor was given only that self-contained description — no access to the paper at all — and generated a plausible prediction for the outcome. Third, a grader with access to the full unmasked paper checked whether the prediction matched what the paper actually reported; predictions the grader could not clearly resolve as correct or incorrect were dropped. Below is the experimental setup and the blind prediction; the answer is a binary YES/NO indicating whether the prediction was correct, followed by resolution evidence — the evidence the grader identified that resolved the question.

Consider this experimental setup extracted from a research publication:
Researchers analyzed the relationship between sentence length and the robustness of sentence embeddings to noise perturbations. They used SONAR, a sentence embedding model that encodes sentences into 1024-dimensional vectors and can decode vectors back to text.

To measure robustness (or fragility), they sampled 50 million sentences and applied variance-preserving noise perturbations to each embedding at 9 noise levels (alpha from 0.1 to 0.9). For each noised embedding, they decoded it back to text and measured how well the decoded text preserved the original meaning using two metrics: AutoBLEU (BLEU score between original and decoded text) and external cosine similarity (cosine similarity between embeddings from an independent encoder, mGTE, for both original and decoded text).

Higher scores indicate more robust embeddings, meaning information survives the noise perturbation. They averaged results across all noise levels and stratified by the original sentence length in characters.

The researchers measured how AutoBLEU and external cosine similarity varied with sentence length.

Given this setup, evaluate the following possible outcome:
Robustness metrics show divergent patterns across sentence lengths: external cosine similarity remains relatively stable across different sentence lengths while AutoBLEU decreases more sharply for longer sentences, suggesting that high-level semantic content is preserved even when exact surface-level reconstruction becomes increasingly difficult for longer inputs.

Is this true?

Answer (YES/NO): NO